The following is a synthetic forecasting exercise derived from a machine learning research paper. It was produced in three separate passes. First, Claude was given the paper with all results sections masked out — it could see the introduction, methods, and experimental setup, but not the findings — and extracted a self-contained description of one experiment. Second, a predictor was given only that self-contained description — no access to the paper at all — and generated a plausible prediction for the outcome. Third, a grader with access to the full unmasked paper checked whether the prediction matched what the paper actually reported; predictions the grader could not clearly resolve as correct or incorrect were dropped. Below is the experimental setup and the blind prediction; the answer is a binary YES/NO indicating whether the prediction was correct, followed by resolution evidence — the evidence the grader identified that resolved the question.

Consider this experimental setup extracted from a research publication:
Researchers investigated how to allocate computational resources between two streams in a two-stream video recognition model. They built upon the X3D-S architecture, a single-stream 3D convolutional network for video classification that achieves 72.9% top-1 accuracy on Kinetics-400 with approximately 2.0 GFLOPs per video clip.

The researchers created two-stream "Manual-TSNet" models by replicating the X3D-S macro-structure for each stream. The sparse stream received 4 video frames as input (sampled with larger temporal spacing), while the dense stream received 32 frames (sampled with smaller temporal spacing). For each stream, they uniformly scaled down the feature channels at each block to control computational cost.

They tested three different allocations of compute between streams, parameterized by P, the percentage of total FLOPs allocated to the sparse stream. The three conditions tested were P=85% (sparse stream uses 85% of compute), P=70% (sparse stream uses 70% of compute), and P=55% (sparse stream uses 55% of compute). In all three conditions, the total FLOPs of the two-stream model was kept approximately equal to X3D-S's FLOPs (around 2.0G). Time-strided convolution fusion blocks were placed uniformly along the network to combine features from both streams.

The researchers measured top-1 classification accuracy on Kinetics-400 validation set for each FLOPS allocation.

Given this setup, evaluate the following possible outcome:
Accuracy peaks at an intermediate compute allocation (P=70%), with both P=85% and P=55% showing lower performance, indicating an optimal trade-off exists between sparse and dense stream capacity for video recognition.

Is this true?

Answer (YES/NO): YES